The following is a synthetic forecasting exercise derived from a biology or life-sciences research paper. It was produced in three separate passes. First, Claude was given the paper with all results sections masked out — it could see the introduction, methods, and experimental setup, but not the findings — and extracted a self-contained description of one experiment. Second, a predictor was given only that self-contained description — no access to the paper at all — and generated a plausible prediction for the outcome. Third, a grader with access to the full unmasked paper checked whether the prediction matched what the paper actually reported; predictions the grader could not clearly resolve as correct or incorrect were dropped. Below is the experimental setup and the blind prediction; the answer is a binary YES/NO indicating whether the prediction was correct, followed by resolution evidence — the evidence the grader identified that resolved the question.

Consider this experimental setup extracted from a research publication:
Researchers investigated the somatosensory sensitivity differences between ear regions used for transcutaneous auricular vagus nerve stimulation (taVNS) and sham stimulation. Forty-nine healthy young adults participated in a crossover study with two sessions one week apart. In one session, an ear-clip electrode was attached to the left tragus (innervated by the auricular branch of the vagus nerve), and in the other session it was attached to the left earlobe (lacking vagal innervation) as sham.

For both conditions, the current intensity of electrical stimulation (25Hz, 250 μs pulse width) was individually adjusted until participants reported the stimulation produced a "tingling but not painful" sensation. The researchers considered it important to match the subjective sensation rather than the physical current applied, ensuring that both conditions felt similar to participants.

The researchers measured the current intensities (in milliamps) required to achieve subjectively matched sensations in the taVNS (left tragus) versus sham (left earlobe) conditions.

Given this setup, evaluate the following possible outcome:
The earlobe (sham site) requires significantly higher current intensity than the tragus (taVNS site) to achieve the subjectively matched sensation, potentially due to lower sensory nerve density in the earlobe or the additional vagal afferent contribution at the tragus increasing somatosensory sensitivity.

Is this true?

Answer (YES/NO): YES